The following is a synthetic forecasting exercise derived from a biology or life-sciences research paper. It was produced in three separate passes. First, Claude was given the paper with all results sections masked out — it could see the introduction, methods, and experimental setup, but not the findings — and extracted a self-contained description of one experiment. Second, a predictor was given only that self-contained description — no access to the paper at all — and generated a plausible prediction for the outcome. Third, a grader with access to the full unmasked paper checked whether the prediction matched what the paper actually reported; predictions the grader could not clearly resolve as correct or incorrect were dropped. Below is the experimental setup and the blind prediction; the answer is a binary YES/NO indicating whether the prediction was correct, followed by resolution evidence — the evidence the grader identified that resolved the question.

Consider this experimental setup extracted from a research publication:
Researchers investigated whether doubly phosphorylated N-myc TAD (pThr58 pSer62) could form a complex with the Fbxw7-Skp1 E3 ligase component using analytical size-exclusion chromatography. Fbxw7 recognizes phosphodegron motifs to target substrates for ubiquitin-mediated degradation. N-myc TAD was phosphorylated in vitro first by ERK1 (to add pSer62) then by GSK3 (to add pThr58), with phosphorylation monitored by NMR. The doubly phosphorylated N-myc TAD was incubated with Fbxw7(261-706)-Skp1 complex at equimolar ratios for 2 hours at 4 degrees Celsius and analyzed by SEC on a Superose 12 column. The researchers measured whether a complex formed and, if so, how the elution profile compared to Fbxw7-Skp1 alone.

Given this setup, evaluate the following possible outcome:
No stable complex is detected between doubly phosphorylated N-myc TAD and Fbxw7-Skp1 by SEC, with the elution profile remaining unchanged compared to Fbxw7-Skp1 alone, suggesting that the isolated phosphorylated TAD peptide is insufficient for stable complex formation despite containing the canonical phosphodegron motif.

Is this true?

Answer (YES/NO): NO